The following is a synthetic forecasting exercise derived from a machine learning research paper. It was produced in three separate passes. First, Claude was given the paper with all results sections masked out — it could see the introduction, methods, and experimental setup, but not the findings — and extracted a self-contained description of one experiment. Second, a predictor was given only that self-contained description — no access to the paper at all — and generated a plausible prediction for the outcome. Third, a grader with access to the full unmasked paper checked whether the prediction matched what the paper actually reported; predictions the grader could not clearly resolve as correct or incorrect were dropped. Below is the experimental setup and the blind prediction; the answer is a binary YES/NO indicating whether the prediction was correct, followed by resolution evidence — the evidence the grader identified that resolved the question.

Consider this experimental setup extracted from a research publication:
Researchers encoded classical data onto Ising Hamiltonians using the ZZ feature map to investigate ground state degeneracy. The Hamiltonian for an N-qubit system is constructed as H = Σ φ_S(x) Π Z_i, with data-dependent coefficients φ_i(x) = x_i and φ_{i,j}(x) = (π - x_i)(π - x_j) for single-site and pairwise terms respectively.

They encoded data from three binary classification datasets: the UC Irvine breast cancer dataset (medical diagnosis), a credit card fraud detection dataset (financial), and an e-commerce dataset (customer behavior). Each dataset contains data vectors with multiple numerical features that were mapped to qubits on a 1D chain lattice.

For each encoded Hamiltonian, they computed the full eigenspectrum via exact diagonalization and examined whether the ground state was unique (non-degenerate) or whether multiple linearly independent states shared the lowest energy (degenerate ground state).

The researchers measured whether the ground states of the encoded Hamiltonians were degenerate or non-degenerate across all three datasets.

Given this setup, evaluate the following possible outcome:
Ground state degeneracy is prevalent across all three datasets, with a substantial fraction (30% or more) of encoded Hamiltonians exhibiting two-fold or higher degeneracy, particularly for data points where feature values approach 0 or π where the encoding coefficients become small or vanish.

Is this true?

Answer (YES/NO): NO